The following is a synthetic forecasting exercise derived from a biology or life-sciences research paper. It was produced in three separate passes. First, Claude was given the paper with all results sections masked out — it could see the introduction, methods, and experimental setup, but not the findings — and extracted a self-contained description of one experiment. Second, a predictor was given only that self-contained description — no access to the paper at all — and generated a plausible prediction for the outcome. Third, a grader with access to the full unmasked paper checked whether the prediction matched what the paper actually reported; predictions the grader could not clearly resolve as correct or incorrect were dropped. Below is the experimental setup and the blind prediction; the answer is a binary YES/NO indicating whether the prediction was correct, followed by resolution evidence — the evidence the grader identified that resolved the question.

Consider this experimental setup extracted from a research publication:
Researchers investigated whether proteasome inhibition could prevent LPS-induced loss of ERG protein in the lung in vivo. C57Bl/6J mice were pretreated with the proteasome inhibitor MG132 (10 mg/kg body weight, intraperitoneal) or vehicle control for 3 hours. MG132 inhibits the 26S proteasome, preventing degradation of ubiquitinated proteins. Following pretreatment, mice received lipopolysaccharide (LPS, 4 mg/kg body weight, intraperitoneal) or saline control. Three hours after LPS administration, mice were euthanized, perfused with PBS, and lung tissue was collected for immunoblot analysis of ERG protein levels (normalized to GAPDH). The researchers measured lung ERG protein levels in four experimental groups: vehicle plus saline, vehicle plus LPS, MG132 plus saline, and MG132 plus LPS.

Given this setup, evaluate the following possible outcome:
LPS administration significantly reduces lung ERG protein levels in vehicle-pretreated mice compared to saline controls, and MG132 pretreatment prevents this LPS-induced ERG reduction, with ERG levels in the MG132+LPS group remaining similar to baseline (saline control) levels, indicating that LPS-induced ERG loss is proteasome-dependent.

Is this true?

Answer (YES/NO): NO